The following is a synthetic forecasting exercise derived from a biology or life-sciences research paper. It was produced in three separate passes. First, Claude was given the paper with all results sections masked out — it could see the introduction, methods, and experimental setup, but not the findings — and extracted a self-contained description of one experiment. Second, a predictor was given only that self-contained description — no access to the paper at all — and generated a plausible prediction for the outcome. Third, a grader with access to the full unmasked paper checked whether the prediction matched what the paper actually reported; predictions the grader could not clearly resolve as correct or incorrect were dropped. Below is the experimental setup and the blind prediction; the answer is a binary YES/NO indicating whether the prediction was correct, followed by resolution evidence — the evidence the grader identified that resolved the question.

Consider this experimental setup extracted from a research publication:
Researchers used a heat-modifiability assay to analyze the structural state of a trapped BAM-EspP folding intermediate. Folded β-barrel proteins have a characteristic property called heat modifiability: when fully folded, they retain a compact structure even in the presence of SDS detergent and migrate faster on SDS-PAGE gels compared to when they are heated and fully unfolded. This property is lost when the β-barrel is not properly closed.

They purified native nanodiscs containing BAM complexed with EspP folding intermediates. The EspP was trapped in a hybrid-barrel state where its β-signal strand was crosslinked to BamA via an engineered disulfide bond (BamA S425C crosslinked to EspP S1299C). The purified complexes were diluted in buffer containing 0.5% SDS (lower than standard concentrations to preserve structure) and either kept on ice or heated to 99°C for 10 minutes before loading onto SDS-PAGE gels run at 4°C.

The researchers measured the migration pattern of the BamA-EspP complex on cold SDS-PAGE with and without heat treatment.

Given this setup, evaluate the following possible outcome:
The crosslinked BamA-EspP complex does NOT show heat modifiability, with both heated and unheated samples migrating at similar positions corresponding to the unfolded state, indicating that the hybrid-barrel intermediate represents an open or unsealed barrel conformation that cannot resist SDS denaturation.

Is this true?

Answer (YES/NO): NO